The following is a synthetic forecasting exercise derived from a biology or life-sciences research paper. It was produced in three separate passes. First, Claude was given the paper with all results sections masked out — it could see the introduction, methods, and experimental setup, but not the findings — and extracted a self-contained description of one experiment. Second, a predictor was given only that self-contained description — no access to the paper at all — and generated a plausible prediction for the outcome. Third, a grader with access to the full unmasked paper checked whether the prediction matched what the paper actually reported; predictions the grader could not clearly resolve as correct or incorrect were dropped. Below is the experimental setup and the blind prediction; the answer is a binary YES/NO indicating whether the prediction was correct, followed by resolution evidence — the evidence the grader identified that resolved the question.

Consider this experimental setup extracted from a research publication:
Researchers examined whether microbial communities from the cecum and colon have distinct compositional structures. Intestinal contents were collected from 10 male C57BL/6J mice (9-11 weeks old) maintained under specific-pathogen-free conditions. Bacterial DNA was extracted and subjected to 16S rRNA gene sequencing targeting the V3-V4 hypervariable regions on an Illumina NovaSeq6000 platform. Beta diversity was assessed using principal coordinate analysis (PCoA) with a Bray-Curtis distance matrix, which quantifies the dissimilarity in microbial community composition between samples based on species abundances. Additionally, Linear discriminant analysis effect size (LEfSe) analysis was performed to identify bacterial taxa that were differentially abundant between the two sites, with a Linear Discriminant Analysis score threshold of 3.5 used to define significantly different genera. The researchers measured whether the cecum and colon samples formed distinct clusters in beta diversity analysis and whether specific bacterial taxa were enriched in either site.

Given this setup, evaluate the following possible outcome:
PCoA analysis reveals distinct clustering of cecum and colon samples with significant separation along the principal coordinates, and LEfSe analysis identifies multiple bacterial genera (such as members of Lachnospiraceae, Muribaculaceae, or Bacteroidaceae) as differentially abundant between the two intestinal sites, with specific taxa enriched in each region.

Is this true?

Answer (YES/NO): YES